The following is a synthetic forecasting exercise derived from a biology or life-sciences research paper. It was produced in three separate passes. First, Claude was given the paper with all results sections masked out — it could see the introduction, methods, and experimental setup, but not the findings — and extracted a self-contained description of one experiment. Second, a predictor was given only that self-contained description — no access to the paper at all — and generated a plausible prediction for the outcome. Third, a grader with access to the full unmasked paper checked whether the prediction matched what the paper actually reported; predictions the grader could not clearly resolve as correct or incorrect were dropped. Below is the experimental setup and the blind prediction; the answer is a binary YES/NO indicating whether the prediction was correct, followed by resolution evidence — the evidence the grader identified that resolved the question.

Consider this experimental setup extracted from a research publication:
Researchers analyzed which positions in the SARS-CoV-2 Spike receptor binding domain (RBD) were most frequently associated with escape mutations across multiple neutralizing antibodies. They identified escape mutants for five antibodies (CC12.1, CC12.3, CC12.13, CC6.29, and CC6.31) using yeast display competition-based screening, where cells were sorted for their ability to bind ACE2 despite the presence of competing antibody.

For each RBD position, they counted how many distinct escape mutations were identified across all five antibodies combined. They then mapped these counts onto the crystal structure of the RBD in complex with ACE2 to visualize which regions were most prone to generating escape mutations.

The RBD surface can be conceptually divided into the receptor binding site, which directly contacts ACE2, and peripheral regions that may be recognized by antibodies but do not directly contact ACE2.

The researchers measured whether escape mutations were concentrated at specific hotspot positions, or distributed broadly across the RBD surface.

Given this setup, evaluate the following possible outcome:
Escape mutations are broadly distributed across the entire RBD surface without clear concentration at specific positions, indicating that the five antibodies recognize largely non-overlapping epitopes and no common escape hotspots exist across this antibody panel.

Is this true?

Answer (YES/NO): NO